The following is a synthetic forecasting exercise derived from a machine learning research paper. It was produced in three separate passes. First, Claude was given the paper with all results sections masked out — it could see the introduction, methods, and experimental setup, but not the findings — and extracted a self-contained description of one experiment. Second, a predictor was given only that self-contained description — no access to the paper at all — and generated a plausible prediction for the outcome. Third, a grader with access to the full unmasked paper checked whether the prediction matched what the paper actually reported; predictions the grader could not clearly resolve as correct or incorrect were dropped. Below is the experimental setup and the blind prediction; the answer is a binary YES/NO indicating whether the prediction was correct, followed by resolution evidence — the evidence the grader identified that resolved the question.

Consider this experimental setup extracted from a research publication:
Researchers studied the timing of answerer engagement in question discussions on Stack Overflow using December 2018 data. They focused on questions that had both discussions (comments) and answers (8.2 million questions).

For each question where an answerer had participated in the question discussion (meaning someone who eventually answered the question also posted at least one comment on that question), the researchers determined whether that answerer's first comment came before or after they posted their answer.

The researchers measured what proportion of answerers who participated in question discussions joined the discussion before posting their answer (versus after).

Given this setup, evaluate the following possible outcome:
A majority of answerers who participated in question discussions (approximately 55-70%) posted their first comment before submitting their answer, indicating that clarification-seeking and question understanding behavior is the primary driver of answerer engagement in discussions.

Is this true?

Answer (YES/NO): NO